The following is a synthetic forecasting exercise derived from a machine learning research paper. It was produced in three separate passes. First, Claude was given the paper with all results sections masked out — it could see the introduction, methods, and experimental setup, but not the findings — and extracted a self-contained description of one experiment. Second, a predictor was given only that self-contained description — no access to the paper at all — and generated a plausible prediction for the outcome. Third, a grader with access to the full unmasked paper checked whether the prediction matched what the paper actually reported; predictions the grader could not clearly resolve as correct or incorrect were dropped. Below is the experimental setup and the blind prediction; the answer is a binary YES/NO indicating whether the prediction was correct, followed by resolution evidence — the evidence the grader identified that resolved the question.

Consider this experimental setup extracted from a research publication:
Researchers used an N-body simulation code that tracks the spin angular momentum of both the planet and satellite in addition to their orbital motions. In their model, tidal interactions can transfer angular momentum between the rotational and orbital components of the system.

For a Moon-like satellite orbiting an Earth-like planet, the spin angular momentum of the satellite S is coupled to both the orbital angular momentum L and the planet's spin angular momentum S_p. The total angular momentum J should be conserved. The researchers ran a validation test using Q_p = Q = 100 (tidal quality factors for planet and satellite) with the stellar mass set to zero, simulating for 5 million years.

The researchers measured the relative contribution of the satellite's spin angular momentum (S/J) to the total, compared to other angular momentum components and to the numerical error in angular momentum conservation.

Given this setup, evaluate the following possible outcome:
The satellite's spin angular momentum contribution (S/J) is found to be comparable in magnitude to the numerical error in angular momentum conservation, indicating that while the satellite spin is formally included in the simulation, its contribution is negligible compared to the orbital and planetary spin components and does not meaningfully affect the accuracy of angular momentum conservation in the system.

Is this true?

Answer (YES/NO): NO